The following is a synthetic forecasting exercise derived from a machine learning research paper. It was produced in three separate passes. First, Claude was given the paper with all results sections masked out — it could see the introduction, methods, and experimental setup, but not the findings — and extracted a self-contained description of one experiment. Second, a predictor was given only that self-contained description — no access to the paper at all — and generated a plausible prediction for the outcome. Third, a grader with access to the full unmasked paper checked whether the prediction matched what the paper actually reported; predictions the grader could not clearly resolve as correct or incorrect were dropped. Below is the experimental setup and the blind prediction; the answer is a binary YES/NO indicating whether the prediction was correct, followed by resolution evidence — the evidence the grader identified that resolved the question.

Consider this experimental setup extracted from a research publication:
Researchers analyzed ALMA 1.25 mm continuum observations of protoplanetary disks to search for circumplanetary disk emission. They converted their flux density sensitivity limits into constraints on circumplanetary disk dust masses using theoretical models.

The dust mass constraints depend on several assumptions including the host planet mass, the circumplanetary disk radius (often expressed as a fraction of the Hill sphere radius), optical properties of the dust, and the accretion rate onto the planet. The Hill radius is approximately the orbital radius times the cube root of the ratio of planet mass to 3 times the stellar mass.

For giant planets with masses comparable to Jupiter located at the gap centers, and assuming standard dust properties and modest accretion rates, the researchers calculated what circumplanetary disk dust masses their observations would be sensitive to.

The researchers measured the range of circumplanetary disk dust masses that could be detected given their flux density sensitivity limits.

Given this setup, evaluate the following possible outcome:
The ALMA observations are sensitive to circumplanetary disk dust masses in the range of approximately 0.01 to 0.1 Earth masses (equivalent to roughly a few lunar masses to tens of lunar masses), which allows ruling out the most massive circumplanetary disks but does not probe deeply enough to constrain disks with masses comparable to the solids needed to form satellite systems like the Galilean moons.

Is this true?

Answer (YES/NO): NO